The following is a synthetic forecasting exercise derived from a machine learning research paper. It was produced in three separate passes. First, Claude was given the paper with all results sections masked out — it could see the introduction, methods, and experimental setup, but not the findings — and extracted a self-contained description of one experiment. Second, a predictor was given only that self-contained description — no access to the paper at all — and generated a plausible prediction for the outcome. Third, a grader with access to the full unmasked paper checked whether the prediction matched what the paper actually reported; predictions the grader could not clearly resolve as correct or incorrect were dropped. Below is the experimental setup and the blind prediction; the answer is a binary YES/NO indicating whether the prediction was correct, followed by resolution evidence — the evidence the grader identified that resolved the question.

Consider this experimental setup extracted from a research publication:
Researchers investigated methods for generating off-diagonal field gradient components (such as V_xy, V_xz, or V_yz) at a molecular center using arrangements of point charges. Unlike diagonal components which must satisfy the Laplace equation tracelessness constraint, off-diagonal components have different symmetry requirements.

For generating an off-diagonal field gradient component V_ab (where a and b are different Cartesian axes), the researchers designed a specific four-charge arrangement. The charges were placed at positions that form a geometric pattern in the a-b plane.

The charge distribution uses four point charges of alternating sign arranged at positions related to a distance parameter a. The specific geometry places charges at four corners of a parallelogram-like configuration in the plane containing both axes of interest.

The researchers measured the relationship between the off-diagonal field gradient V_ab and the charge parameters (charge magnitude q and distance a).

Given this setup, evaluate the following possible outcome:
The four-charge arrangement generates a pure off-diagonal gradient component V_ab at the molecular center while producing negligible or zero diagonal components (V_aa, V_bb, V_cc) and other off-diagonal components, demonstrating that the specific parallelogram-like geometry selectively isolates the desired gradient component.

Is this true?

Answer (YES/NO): YES